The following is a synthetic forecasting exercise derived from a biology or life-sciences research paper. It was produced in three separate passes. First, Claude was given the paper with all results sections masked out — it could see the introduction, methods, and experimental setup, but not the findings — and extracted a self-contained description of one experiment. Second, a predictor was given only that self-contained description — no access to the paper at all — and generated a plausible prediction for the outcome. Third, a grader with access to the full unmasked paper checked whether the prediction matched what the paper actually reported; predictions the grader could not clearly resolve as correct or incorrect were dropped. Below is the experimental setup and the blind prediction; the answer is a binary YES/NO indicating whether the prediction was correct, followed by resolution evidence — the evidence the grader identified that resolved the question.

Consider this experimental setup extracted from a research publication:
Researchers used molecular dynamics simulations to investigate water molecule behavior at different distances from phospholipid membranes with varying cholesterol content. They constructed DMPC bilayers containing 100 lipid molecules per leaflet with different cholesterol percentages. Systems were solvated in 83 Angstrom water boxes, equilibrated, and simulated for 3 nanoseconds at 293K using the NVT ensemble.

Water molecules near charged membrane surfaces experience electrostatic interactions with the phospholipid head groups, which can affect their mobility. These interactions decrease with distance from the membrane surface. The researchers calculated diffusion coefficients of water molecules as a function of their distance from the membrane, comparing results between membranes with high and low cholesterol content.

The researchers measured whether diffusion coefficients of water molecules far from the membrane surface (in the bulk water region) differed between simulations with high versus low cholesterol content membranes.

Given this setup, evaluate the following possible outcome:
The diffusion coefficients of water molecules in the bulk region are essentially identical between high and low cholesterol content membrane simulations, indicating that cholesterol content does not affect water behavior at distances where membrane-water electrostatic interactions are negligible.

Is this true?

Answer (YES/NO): YES